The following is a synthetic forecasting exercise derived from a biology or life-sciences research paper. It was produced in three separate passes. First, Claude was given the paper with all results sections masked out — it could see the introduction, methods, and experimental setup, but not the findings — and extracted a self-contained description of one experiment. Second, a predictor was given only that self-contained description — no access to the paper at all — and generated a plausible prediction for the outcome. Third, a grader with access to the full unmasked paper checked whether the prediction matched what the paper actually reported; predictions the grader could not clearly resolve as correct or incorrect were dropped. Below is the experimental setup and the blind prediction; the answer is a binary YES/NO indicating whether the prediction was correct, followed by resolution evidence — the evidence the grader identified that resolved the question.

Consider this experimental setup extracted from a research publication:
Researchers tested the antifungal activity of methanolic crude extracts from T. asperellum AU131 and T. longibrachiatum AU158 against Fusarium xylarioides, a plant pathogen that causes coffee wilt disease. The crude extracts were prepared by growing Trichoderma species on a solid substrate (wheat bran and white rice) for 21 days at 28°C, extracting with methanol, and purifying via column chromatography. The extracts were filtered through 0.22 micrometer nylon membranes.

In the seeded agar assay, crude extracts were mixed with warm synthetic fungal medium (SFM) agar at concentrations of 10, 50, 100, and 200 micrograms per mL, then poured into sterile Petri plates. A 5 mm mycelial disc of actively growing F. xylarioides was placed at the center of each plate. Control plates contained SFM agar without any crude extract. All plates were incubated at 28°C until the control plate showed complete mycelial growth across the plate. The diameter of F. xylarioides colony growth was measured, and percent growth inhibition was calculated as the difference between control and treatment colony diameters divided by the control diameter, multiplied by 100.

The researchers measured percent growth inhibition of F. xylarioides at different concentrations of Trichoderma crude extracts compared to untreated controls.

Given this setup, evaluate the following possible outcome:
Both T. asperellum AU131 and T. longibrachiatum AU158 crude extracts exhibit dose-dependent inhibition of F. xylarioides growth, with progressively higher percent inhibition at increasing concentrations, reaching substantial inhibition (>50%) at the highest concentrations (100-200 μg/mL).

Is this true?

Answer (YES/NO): NO